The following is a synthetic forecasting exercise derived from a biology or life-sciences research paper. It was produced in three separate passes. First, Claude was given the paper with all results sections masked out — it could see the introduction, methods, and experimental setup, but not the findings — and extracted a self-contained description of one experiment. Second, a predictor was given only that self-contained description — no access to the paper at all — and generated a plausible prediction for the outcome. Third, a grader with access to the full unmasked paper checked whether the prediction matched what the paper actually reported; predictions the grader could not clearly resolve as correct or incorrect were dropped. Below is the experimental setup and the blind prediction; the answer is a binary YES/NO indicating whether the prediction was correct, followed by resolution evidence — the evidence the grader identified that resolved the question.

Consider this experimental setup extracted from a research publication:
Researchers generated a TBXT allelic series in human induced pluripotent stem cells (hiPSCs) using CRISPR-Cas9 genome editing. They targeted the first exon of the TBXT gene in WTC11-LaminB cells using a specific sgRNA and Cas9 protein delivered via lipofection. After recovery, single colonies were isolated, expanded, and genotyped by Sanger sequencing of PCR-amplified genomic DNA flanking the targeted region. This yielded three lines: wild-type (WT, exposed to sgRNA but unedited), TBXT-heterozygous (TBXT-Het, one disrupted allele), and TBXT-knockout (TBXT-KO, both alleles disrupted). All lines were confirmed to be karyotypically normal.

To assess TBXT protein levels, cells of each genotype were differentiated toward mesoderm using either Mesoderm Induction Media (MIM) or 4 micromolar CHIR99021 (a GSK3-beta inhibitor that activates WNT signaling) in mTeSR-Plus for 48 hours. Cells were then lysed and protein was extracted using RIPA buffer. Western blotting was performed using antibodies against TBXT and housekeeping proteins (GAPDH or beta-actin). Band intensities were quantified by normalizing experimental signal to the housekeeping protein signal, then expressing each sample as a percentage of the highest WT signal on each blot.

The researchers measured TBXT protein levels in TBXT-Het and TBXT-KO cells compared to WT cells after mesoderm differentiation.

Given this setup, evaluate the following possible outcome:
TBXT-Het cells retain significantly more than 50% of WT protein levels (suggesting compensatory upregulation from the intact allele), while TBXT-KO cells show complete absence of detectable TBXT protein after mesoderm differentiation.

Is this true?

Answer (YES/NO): YES